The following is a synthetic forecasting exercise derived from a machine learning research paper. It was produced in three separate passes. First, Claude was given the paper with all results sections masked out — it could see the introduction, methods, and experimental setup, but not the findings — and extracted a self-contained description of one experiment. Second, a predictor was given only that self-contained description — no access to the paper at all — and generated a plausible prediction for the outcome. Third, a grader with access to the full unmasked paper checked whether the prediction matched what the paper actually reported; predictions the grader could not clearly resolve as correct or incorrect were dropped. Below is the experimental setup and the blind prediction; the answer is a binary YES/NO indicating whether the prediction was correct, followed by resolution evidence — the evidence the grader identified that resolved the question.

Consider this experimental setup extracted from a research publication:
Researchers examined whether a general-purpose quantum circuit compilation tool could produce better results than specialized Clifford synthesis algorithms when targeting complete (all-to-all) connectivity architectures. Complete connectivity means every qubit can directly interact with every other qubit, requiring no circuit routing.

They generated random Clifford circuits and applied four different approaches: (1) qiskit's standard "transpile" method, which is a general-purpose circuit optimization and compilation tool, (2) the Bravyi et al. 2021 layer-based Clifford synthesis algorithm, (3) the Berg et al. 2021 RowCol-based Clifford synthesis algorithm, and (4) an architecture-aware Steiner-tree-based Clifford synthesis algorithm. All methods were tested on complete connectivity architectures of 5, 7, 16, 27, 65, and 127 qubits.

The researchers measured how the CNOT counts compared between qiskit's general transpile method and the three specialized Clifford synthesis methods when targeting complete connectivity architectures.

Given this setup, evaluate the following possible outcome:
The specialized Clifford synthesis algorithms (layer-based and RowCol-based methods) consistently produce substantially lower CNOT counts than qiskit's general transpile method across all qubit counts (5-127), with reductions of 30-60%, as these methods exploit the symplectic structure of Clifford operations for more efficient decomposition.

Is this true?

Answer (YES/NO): NO